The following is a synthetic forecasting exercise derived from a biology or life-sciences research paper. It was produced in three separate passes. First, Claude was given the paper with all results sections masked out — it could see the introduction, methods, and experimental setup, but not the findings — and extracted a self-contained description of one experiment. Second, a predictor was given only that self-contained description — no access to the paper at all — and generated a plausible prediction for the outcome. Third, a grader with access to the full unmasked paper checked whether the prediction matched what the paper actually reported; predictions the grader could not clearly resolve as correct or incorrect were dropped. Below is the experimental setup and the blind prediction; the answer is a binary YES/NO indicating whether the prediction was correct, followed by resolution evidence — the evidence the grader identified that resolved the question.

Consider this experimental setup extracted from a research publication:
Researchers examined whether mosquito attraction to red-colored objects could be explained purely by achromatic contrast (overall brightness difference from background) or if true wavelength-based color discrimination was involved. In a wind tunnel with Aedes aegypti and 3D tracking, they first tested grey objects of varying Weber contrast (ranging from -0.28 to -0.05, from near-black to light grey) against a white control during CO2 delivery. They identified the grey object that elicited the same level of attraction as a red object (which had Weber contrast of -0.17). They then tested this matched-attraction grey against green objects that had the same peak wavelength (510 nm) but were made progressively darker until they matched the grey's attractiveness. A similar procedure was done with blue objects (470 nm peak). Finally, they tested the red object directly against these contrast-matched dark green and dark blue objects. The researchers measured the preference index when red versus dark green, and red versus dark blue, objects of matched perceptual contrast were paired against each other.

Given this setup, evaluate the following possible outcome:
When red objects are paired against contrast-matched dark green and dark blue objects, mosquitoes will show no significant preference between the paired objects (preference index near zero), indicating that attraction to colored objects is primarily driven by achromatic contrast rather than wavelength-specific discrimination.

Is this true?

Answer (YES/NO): NO